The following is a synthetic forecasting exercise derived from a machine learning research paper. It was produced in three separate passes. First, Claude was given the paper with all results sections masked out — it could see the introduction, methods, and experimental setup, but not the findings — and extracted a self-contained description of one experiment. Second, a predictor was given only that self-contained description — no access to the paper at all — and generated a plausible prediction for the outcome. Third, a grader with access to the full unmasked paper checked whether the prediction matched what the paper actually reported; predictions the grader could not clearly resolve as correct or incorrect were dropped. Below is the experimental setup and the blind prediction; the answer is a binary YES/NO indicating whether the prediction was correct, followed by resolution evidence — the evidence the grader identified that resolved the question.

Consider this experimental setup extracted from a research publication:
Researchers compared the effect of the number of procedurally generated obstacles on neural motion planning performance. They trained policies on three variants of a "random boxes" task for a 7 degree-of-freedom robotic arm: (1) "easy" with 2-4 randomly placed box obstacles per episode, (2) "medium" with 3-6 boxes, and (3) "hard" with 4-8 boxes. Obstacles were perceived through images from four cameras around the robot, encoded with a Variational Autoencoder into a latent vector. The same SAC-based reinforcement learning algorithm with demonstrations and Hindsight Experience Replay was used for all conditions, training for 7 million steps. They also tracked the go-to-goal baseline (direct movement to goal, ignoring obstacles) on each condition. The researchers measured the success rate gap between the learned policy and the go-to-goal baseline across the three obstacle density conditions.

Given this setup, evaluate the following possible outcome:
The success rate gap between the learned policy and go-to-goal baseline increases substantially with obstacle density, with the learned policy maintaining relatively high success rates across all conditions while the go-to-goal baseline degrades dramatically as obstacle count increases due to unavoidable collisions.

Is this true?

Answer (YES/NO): NO